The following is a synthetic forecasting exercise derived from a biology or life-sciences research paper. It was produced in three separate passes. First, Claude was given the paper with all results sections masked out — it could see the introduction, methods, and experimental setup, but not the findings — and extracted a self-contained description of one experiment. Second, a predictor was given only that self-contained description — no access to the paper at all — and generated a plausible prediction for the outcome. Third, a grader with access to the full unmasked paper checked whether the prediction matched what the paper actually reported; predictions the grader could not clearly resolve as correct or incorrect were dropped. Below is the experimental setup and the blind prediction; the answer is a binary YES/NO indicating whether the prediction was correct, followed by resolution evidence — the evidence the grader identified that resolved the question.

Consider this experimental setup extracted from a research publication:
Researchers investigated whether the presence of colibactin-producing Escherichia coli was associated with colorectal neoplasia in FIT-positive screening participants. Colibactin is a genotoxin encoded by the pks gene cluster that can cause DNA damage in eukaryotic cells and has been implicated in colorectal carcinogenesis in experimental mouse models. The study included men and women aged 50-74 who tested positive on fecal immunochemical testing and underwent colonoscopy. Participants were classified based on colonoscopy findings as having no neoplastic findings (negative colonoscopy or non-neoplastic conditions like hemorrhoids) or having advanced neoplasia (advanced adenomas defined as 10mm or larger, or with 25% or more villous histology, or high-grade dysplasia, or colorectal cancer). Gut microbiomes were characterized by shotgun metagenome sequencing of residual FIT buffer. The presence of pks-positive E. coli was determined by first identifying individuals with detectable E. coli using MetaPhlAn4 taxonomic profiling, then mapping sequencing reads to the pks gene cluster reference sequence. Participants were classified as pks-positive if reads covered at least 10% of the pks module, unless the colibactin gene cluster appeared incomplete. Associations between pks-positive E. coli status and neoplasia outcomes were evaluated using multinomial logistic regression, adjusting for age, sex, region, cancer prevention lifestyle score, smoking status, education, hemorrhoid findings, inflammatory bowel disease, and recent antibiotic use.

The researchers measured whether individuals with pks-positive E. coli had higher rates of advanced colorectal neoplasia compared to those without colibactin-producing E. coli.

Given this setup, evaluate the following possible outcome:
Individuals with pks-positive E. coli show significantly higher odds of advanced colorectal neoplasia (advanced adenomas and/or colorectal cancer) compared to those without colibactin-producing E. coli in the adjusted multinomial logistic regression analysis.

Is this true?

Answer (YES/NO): NO